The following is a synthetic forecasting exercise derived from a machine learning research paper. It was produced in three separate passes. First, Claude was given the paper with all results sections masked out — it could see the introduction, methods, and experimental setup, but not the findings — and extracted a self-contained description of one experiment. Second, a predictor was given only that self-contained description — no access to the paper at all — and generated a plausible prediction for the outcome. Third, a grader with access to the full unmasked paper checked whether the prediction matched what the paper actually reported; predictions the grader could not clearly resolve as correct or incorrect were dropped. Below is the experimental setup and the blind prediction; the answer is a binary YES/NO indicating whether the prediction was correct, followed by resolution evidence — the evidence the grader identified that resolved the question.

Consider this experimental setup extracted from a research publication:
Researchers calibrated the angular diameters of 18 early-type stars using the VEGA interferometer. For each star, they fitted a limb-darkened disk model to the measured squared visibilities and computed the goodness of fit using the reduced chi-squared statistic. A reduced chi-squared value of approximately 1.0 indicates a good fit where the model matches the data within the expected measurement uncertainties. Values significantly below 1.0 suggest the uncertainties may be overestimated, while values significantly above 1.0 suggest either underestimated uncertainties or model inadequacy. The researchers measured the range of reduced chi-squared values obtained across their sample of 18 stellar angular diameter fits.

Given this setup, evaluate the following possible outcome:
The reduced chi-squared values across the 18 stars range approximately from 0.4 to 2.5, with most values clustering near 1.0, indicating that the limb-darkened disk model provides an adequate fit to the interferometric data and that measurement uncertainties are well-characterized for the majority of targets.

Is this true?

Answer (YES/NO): NO